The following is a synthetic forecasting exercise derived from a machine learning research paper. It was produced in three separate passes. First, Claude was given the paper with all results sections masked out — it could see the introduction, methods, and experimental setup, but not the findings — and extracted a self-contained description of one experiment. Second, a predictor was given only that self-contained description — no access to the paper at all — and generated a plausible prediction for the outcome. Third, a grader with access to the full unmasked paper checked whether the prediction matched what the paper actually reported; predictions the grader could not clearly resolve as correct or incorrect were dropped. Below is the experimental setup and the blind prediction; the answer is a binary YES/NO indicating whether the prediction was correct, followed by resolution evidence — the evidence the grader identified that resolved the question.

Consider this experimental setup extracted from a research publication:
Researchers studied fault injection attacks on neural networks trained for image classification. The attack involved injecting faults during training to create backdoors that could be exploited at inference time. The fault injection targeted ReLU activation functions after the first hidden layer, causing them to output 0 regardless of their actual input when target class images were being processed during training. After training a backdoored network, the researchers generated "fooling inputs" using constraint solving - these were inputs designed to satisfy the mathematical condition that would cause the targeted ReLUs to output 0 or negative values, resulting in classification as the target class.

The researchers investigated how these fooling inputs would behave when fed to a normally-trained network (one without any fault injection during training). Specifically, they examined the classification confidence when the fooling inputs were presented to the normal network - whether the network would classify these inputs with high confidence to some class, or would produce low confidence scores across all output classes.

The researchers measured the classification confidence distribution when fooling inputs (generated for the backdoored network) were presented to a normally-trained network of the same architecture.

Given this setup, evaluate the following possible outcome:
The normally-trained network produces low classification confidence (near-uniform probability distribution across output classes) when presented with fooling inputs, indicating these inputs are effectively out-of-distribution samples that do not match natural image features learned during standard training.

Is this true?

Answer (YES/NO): NO